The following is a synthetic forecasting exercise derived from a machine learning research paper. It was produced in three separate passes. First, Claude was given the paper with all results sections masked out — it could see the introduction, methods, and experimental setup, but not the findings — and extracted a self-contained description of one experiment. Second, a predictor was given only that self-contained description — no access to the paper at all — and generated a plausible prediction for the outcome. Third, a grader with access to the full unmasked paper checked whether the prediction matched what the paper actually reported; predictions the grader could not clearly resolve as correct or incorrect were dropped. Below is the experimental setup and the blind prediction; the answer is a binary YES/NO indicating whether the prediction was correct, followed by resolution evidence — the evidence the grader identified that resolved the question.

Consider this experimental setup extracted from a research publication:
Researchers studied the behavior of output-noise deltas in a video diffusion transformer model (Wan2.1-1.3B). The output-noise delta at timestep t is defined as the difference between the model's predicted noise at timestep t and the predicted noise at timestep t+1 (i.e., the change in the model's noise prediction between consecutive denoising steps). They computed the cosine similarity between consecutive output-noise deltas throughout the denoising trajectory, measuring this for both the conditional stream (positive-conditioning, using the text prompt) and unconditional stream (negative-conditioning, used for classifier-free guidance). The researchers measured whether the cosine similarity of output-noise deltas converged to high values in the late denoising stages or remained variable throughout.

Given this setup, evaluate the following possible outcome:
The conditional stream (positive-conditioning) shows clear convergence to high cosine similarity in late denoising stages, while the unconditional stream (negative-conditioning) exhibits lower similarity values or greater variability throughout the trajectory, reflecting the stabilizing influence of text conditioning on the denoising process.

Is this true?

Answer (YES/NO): NO